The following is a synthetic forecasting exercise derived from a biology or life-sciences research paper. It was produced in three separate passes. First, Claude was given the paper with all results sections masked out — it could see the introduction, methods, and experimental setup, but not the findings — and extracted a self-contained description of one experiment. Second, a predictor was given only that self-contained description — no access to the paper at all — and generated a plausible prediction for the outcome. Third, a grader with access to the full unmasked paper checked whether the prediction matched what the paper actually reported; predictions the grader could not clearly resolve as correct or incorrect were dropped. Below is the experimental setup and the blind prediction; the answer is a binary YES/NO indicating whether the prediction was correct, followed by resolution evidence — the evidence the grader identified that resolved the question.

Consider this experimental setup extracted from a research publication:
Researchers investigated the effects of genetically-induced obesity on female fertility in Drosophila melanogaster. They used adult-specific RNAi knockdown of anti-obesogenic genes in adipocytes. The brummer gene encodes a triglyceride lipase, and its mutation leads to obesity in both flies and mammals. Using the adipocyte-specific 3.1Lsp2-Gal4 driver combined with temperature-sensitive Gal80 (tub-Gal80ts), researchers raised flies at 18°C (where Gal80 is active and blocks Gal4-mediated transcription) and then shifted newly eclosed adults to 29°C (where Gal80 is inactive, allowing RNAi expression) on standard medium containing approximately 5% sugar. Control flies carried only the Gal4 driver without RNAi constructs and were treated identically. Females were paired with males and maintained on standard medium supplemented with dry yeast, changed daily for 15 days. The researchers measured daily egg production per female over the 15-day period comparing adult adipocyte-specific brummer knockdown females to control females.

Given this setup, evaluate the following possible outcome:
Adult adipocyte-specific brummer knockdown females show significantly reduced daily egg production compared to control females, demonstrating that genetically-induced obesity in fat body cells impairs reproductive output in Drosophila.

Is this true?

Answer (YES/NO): NO